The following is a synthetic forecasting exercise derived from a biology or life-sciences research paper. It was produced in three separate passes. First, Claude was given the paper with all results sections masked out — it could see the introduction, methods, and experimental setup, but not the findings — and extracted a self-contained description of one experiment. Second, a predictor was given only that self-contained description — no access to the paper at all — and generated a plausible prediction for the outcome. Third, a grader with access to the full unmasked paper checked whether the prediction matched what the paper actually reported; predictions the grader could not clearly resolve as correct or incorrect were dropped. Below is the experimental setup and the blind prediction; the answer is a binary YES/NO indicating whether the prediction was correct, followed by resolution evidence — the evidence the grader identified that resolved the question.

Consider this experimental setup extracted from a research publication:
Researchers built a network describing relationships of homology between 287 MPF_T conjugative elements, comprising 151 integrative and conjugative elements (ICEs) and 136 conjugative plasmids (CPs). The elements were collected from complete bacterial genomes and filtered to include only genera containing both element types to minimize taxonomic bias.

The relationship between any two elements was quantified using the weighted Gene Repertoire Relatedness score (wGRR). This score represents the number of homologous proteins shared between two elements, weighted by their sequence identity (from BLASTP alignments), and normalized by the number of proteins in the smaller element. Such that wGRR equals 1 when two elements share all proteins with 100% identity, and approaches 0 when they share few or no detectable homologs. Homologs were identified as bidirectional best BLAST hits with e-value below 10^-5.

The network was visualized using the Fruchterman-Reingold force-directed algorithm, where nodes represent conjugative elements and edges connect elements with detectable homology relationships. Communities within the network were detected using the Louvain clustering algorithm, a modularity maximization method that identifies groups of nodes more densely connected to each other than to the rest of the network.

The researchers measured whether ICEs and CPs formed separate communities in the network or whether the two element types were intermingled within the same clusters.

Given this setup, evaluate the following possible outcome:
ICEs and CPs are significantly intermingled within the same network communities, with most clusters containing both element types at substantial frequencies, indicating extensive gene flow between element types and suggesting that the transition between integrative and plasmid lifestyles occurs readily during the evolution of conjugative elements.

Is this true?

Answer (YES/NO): NO